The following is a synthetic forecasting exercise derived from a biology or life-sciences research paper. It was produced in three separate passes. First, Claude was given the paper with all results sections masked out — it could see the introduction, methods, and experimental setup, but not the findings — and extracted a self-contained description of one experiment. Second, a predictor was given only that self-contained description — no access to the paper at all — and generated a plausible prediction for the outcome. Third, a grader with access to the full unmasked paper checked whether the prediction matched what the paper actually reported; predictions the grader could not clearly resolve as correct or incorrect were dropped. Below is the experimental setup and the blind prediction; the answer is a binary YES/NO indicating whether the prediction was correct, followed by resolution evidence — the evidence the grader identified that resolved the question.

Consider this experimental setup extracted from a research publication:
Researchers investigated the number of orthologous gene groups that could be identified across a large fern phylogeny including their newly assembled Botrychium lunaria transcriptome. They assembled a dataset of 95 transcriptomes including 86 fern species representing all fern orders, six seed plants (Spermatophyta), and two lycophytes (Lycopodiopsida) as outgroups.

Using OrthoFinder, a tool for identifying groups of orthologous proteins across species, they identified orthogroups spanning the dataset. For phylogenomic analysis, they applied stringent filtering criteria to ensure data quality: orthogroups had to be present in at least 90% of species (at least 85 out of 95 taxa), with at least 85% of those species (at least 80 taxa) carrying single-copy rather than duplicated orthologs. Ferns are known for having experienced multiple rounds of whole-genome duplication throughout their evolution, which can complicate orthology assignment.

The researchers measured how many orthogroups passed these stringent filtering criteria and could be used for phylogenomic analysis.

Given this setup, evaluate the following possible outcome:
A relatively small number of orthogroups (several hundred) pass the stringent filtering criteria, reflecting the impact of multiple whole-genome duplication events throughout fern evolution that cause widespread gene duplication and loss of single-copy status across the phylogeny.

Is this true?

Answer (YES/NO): YES